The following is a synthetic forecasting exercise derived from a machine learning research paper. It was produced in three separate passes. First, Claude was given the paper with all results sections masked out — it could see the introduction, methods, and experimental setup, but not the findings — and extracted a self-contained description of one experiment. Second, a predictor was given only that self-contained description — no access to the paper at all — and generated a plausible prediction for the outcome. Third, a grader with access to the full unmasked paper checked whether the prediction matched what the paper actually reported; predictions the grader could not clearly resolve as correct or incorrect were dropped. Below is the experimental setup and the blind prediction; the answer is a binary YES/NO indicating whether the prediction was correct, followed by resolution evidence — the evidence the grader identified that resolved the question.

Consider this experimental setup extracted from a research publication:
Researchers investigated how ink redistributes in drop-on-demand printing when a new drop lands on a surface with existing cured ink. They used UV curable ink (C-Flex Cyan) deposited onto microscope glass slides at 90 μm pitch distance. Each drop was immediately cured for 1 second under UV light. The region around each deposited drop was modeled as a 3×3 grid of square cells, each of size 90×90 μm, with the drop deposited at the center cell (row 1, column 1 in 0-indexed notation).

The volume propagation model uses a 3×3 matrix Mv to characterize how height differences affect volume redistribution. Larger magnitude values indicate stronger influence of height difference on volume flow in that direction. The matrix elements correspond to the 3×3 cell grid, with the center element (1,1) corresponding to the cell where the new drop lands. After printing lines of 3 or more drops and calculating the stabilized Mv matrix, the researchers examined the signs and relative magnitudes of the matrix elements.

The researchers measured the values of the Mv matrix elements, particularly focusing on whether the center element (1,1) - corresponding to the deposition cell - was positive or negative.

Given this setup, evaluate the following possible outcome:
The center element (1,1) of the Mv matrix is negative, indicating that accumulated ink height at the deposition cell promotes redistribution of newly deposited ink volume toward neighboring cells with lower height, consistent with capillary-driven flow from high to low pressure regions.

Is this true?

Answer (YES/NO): YES